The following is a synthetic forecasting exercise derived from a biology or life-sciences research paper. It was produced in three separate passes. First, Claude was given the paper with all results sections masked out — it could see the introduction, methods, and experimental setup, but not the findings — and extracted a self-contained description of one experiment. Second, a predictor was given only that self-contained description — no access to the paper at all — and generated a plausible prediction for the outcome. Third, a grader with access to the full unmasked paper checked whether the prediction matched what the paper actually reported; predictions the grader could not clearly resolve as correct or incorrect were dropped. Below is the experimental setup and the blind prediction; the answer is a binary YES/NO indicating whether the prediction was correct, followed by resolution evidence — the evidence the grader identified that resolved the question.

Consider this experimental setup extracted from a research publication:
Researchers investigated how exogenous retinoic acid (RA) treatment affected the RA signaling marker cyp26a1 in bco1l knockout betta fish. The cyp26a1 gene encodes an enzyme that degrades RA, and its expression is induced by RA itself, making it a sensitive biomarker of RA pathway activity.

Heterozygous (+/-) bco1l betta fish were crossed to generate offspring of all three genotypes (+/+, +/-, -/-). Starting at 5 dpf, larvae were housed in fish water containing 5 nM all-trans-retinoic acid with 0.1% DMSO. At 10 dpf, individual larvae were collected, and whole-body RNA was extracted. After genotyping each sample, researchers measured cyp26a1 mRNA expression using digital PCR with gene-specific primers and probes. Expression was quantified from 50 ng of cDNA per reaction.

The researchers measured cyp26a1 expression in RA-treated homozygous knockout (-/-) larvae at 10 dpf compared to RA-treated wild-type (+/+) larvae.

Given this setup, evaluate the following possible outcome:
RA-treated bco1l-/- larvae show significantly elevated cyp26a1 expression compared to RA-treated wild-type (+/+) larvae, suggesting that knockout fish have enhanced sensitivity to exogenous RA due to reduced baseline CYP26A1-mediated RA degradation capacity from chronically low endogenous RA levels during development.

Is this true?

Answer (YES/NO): NO